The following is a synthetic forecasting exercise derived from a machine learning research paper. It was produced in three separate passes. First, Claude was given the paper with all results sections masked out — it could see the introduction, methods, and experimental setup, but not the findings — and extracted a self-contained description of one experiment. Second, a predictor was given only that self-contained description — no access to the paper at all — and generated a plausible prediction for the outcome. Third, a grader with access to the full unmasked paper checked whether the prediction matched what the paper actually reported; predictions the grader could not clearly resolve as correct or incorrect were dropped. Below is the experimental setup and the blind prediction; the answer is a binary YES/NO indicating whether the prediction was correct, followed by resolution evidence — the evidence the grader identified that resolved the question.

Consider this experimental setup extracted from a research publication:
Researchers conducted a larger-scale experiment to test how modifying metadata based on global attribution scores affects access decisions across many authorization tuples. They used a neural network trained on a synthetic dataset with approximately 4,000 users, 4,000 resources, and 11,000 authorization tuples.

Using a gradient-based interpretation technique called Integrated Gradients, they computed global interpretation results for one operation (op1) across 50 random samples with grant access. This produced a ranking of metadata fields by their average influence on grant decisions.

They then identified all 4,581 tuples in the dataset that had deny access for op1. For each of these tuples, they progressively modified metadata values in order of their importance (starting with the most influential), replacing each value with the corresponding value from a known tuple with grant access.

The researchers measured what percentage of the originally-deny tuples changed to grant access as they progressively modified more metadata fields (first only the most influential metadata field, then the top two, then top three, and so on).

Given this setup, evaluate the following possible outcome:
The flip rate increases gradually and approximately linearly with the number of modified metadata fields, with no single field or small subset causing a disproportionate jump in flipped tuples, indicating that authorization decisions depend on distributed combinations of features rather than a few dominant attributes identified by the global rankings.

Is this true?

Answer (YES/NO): NO